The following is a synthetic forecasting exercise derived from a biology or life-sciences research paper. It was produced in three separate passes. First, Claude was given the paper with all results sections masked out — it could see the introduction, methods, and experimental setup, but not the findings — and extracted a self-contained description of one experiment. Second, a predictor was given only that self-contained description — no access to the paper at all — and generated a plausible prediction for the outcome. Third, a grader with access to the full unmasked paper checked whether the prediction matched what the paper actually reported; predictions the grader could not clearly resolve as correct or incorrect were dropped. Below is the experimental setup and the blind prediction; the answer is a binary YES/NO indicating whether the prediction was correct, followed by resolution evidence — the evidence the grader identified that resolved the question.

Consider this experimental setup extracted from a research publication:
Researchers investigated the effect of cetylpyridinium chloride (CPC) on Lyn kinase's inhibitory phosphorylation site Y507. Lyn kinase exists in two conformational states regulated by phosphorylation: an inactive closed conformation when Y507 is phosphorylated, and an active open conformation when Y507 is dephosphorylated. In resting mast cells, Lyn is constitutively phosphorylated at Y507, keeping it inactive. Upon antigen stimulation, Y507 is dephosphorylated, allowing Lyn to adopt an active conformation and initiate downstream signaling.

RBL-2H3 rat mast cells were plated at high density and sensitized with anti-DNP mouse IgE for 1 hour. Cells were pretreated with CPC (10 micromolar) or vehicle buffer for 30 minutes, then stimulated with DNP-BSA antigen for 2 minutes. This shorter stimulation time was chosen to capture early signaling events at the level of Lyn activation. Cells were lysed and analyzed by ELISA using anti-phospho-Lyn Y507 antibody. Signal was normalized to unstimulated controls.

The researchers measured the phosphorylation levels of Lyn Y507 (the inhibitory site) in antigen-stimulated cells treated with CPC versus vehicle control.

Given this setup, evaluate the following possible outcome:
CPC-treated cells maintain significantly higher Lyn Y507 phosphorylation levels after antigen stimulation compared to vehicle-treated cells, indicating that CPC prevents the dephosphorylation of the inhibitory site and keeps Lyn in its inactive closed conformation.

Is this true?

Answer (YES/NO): NO